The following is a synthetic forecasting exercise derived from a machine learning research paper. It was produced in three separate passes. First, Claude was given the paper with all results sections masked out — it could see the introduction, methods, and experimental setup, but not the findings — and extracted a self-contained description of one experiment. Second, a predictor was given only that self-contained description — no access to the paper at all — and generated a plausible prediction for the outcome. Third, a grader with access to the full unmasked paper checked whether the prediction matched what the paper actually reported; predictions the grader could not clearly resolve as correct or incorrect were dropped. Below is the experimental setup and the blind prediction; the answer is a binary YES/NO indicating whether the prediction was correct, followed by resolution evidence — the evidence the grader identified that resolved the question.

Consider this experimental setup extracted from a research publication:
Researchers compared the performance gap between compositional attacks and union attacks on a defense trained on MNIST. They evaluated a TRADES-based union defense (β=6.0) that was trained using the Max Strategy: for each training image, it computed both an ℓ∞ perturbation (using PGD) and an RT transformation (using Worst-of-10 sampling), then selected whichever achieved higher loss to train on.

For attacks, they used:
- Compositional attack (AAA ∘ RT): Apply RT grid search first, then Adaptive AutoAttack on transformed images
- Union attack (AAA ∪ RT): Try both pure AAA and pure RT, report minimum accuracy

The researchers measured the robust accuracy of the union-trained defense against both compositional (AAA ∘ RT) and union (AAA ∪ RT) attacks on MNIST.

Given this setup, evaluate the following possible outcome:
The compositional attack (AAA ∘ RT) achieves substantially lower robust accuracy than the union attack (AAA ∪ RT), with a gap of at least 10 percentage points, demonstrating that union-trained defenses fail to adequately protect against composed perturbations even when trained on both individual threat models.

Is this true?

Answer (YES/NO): YES